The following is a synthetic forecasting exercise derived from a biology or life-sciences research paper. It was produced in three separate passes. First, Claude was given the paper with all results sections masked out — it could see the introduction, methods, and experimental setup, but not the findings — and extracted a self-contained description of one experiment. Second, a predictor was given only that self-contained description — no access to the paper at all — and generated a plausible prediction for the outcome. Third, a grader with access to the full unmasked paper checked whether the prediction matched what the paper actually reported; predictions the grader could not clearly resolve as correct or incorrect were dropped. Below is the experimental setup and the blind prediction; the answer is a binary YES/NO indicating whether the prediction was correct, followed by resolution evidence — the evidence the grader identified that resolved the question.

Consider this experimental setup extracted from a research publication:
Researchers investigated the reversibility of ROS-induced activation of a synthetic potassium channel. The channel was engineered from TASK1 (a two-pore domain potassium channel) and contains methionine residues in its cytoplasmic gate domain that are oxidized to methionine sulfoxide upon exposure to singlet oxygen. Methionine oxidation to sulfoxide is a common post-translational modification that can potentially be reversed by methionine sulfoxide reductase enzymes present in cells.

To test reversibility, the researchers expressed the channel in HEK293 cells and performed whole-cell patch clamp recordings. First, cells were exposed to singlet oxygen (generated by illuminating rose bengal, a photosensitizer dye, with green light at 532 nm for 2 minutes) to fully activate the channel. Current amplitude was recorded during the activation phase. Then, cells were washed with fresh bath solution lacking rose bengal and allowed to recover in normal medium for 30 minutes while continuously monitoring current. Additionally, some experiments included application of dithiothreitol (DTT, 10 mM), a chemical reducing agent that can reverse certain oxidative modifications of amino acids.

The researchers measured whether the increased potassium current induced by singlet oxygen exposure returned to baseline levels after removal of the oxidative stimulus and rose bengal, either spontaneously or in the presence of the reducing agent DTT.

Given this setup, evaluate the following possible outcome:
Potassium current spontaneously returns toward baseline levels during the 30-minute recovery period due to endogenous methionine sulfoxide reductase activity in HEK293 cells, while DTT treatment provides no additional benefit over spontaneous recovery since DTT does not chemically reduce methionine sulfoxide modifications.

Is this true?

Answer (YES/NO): NO